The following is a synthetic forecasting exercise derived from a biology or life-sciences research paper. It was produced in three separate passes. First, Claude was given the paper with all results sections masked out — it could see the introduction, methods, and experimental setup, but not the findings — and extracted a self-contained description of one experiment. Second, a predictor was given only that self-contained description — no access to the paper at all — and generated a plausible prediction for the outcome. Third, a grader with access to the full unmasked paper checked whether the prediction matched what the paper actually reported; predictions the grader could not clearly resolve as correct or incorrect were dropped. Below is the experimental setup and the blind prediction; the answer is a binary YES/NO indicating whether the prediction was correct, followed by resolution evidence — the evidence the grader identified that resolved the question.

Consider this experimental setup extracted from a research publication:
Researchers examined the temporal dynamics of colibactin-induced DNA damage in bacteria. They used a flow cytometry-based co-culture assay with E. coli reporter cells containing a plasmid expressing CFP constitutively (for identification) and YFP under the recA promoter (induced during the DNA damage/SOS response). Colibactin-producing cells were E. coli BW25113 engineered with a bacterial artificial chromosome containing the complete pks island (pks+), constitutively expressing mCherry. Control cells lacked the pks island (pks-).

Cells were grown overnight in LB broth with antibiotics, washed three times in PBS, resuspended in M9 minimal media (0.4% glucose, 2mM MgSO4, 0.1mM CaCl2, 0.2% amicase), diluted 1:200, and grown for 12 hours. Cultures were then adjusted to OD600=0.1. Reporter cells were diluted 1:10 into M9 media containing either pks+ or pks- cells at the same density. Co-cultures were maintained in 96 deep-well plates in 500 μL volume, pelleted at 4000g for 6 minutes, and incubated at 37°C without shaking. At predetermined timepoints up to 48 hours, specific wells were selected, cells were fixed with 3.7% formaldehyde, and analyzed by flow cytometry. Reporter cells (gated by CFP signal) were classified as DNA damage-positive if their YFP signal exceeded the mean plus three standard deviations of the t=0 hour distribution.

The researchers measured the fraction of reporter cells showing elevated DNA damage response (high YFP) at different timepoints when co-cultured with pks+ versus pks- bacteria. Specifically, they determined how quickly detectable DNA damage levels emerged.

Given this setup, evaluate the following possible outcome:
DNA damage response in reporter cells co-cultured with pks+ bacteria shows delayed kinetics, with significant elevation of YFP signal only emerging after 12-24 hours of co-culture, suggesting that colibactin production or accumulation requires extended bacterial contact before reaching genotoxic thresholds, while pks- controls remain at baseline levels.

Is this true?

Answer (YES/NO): NO